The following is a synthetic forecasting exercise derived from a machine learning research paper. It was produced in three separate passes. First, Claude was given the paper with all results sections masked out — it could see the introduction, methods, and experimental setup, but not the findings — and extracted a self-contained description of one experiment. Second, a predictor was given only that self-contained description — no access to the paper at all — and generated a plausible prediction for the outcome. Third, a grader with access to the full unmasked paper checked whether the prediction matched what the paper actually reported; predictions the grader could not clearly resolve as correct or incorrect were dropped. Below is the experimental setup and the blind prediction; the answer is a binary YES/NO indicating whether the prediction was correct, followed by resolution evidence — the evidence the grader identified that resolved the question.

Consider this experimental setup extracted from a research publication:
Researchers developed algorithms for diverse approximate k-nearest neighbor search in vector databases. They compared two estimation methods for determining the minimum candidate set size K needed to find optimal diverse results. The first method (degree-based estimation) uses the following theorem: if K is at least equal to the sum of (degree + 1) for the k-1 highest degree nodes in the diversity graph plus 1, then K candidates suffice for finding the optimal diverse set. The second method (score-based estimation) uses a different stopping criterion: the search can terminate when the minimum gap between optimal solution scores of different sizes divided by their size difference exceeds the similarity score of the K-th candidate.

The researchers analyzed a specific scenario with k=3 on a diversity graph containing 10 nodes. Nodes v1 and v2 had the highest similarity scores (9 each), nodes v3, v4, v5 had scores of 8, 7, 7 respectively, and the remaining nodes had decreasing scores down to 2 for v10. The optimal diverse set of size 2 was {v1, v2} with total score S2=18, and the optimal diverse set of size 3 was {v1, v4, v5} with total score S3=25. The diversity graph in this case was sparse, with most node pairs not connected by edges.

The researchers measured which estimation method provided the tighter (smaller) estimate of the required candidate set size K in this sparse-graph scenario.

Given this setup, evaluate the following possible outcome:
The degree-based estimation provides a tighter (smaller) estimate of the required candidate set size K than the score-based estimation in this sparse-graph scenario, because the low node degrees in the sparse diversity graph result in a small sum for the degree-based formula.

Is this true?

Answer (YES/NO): YES